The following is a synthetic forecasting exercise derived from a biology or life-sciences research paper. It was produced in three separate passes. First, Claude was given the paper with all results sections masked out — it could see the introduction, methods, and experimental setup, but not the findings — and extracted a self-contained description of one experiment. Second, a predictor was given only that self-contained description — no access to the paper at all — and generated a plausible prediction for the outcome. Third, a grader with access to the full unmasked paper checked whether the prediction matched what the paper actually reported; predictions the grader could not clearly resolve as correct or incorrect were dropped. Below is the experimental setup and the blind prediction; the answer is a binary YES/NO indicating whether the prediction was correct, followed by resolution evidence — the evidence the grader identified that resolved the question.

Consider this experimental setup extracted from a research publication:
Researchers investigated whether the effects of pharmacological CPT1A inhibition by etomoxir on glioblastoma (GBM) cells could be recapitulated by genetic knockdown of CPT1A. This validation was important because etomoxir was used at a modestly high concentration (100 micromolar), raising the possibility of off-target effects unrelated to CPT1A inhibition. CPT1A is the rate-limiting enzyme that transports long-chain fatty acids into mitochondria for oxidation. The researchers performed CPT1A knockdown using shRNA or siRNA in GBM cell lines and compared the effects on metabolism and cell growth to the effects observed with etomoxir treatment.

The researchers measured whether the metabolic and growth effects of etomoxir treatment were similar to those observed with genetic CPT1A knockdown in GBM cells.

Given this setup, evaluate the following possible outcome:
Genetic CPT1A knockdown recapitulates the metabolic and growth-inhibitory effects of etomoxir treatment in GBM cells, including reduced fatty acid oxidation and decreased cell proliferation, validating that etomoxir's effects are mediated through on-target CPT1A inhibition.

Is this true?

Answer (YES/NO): YES